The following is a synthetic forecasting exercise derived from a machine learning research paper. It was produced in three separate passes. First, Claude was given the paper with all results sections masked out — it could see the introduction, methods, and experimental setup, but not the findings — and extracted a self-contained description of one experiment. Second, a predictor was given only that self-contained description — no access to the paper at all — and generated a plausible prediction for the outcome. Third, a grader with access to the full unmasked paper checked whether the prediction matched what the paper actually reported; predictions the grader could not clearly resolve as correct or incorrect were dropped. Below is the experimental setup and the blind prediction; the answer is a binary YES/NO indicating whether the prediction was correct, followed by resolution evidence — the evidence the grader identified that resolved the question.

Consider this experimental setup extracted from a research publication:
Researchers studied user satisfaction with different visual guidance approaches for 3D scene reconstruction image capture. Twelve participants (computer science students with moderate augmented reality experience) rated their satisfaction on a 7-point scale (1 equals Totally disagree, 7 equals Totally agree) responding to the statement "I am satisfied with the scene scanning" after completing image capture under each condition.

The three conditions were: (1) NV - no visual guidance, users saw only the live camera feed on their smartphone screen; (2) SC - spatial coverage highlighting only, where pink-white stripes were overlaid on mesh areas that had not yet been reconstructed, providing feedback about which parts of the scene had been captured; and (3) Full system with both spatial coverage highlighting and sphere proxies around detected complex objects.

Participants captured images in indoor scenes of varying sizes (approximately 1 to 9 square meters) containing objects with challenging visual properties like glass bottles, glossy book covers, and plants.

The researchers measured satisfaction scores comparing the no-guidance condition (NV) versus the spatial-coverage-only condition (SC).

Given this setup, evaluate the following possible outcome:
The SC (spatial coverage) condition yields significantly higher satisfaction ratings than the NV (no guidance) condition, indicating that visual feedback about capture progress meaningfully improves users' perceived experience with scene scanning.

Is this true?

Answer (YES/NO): YES